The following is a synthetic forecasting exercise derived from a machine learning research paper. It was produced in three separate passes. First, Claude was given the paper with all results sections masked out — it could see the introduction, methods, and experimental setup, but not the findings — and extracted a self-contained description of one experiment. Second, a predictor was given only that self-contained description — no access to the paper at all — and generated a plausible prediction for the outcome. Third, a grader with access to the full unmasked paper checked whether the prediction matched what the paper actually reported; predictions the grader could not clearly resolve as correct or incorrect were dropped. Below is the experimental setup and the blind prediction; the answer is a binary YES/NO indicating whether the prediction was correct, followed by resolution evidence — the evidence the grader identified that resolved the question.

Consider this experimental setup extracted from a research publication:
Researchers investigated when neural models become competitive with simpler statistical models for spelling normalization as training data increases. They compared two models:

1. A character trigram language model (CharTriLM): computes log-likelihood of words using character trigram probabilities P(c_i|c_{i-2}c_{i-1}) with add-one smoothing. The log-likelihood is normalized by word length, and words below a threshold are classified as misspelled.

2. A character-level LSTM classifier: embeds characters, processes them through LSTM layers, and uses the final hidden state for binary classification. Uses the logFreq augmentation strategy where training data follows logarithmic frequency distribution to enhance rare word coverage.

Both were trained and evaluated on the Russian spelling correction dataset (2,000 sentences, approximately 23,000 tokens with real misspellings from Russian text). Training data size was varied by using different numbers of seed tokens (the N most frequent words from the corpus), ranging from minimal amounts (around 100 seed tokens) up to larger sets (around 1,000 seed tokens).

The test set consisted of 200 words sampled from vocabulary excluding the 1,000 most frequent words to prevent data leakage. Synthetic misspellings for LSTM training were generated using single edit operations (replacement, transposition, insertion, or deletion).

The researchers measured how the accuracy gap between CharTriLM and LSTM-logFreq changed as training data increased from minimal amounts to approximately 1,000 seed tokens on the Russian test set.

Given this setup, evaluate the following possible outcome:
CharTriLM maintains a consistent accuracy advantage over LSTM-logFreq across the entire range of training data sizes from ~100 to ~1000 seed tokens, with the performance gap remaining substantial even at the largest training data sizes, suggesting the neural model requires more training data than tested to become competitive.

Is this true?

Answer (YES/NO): NO